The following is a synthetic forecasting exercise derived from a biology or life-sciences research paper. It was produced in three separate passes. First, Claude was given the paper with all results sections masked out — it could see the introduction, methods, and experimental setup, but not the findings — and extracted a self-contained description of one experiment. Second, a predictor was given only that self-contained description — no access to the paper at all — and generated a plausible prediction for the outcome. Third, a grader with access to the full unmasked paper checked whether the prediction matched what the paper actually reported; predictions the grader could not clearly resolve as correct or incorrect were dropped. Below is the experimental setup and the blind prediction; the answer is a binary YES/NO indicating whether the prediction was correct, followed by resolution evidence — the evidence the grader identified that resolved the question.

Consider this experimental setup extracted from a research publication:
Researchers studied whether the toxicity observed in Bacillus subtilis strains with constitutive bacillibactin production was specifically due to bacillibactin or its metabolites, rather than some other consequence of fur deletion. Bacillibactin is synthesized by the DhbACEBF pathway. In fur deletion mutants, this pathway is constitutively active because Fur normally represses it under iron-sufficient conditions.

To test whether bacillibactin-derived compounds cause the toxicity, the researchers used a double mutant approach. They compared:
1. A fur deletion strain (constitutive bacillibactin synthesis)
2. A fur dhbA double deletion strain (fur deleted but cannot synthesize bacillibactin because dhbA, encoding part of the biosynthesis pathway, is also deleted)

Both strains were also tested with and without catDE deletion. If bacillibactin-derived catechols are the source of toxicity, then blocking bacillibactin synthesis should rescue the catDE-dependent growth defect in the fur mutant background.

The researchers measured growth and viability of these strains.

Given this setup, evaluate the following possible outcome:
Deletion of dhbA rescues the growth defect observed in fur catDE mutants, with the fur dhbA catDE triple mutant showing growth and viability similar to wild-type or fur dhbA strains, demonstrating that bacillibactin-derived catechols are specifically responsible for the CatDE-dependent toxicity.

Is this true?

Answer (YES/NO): NO